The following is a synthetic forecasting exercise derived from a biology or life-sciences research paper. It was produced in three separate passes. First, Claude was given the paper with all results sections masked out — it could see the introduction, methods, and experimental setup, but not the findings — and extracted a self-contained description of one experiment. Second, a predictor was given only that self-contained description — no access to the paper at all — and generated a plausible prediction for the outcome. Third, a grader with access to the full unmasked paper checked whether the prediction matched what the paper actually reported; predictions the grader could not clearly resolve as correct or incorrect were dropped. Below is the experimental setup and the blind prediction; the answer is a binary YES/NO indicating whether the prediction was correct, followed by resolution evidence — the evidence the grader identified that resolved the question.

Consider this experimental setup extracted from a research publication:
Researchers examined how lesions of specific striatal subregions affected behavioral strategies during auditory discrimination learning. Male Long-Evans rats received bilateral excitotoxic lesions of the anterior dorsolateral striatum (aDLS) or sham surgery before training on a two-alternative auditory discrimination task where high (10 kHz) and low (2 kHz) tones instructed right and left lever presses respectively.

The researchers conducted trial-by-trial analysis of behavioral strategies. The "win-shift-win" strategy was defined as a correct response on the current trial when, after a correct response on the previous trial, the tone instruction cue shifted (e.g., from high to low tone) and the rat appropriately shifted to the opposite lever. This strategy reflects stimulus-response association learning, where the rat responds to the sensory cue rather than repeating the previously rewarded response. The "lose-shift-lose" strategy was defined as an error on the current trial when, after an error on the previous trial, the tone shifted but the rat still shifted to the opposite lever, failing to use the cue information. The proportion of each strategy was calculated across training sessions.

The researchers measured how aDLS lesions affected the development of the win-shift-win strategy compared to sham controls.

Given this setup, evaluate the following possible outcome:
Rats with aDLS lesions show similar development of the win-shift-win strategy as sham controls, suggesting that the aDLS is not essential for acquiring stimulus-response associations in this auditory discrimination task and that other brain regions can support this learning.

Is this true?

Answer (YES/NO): NO